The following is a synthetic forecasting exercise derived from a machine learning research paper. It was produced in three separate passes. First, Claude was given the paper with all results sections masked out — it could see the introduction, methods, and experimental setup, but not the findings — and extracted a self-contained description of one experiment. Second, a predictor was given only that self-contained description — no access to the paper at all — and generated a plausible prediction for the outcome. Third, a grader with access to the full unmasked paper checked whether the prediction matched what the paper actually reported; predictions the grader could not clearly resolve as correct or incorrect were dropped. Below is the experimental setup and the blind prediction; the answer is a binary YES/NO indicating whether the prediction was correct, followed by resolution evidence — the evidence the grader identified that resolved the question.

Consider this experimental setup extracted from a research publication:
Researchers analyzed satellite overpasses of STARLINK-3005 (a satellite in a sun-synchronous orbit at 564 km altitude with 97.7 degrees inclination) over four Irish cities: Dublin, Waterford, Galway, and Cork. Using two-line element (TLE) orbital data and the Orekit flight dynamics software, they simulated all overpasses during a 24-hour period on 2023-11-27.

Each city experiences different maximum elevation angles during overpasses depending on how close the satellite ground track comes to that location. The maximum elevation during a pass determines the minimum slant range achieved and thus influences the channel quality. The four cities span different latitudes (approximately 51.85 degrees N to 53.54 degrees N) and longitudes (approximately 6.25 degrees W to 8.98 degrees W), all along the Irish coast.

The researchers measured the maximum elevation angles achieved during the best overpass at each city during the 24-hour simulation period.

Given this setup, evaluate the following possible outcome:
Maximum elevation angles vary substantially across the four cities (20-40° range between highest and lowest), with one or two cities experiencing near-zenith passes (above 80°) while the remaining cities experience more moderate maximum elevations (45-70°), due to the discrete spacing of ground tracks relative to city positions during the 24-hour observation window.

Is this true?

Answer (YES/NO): NO